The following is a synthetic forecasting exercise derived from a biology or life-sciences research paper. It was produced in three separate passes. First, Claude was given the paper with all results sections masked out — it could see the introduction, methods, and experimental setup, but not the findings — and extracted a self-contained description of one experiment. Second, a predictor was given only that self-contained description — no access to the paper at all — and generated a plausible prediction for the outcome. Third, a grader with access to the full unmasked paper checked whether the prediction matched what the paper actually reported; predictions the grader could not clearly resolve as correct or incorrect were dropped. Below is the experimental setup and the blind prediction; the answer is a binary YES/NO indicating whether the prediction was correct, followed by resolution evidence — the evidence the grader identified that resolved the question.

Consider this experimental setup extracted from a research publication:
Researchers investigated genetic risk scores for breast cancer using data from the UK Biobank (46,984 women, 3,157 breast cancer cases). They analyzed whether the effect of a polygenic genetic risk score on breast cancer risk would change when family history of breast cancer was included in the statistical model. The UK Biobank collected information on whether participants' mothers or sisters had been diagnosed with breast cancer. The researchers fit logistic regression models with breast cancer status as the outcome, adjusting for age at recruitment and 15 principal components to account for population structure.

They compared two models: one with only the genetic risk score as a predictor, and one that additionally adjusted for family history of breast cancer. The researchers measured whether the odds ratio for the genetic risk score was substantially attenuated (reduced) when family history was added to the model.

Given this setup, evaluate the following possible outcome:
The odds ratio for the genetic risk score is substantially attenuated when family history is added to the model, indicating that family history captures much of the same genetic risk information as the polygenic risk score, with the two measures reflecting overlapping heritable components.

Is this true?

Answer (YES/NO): NO